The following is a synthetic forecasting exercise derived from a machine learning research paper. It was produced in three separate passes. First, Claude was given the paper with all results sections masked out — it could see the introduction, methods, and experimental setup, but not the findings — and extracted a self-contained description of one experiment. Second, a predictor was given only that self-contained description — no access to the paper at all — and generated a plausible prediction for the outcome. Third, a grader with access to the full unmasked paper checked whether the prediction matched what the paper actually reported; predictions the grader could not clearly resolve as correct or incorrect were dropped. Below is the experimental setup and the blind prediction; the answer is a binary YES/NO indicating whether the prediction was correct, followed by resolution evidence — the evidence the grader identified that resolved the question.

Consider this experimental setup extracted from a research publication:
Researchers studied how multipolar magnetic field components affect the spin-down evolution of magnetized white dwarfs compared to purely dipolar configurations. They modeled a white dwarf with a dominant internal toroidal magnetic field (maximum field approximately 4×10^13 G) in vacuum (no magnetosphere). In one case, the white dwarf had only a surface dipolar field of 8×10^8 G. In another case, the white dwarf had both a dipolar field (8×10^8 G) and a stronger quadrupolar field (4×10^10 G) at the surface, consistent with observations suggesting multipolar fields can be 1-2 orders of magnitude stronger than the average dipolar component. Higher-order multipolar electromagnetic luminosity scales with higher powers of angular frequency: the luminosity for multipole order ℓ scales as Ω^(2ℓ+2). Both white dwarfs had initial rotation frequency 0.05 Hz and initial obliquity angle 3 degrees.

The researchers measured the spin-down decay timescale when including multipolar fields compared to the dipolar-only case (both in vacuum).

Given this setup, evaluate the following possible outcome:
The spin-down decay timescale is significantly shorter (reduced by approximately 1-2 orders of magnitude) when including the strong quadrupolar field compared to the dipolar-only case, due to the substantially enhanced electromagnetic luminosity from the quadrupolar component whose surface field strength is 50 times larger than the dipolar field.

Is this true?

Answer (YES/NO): NO